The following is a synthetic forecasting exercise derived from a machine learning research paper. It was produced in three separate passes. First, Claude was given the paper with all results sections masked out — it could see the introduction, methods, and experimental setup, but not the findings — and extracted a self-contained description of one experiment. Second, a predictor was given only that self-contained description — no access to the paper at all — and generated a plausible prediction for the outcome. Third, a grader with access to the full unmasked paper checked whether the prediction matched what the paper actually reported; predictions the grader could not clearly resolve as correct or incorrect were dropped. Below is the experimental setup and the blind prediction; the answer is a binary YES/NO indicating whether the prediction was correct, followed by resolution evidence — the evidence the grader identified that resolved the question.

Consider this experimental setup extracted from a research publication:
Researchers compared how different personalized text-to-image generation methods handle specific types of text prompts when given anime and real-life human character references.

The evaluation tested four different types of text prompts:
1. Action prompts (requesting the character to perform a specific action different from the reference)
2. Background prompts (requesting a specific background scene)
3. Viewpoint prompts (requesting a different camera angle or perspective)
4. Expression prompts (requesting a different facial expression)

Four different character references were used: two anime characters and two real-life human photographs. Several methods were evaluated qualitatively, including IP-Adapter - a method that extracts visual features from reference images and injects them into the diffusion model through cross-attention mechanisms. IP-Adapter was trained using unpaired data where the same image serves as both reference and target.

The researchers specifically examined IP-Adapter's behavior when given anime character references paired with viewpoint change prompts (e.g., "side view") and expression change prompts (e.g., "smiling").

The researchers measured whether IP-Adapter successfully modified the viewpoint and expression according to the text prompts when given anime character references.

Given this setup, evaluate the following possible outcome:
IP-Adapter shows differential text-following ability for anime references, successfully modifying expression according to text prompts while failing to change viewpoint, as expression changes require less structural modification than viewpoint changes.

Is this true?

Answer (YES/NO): NO